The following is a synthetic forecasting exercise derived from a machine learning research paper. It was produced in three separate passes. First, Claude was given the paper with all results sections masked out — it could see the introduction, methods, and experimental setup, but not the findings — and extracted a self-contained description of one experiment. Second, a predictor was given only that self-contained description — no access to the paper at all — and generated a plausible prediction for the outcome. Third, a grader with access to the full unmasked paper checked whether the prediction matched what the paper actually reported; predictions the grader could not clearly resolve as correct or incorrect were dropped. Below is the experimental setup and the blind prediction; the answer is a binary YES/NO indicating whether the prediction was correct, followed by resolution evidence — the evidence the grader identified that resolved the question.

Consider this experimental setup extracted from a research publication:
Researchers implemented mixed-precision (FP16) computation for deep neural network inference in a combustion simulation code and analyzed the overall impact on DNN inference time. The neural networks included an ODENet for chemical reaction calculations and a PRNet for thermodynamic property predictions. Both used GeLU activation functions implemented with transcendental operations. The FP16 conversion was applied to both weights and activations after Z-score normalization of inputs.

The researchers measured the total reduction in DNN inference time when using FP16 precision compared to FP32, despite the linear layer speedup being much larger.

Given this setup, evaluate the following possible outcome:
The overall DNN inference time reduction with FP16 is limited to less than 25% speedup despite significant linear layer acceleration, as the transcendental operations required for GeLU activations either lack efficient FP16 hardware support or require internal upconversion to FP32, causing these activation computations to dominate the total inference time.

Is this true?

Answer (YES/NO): NO